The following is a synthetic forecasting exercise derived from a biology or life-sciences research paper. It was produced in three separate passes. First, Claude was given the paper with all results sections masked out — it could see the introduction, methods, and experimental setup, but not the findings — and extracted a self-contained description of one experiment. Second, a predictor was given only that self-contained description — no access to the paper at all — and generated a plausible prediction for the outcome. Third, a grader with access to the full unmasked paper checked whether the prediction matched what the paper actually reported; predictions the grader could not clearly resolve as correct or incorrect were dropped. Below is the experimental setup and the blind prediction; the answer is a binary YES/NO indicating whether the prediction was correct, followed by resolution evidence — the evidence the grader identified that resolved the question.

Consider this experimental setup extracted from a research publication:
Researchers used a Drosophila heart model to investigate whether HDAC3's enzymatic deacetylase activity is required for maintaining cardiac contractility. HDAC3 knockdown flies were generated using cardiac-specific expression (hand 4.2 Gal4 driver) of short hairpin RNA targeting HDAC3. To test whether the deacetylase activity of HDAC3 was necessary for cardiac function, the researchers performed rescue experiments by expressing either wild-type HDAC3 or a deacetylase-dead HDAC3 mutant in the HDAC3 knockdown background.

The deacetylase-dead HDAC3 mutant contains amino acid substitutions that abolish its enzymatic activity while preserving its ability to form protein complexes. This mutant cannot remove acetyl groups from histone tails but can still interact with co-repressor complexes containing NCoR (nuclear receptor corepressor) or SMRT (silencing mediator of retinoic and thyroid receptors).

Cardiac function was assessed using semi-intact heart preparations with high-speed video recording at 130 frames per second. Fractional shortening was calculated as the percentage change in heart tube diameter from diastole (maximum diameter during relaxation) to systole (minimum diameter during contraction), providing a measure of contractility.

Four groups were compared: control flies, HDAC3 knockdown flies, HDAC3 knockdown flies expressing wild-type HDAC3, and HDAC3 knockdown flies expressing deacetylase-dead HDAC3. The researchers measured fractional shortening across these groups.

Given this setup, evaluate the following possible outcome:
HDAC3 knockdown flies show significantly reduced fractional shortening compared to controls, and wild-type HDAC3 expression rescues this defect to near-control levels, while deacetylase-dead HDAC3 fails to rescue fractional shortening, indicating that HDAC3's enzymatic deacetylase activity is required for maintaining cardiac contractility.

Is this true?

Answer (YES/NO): NO